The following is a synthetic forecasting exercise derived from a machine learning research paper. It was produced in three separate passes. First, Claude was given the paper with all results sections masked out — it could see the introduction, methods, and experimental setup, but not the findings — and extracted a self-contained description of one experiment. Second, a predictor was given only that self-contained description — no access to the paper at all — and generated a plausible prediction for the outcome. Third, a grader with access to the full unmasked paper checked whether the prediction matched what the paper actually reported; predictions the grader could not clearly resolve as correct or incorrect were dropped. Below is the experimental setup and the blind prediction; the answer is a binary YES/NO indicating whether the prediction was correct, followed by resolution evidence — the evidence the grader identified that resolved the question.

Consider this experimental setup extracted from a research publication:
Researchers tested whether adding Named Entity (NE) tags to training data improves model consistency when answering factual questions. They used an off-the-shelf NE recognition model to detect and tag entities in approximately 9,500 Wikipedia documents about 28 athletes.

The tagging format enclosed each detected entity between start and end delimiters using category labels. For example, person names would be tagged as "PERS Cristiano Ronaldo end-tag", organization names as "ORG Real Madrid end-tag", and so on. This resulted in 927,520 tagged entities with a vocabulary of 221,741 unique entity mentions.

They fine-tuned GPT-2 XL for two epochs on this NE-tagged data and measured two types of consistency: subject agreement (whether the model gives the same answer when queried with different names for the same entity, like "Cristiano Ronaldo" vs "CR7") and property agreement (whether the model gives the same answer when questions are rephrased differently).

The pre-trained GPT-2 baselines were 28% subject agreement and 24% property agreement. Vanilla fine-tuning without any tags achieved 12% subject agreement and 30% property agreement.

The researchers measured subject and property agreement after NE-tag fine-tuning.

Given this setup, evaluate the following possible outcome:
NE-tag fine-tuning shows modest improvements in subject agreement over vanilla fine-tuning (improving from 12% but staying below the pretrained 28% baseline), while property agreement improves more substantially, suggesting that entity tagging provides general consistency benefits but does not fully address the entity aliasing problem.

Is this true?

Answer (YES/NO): NO